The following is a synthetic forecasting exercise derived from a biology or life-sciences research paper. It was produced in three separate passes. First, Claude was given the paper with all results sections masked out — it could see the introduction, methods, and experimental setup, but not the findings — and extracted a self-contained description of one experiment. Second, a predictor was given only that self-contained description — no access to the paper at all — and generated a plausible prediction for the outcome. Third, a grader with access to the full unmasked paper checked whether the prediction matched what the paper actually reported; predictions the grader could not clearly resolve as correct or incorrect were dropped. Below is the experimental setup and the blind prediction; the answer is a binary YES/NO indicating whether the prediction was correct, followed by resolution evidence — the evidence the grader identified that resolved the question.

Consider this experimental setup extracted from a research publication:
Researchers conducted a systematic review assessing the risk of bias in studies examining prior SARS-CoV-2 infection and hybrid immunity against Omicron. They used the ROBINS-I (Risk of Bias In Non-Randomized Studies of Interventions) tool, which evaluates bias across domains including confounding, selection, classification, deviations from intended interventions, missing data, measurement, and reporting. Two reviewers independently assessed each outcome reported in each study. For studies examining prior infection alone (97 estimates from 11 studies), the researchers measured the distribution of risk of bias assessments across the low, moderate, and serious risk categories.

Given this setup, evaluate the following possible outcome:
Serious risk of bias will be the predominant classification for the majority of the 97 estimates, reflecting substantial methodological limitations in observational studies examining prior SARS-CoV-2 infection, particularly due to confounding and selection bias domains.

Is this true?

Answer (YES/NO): YES